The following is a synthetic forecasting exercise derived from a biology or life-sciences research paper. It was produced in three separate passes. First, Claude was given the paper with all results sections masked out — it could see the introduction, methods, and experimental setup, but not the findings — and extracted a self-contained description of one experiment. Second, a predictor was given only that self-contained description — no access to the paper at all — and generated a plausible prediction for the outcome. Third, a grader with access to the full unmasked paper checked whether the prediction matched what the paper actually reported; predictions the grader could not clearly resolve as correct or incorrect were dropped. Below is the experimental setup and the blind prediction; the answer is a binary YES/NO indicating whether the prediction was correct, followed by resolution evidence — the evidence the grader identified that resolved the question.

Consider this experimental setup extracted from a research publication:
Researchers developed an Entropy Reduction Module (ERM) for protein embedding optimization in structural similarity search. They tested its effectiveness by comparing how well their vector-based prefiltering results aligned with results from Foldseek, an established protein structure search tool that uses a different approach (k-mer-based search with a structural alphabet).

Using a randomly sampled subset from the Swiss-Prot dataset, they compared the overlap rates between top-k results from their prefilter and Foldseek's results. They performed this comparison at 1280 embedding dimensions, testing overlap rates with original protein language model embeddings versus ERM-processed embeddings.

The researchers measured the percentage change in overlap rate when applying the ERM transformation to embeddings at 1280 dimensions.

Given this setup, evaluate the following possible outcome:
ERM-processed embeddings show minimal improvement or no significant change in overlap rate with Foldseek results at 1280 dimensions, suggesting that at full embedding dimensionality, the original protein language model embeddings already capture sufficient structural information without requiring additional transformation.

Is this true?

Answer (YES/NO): NO